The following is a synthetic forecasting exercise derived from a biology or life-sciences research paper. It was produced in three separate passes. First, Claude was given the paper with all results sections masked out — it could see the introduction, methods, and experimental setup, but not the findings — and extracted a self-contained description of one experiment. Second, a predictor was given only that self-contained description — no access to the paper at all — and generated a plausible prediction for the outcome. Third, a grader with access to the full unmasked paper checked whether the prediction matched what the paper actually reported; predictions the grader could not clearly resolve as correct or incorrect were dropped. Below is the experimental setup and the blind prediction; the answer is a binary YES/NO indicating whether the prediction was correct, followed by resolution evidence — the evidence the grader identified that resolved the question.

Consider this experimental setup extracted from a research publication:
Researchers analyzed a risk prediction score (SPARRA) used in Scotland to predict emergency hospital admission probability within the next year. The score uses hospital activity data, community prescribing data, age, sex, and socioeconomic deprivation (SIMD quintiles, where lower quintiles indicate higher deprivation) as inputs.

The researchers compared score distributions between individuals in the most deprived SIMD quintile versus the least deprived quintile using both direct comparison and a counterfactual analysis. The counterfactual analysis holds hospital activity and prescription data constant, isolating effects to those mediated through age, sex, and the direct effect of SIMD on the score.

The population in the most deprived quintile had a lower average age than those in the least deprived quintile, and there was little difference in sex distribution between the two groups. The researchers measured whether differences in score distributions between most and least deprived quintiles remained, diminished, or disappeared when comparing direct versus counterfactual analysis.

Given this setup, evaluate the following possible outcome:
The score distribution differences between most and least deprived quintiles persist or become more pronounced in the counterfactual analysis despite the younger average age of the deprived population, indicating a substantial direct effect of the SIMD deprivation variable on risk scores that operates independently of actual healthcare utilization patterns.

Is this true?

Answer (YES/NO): YES